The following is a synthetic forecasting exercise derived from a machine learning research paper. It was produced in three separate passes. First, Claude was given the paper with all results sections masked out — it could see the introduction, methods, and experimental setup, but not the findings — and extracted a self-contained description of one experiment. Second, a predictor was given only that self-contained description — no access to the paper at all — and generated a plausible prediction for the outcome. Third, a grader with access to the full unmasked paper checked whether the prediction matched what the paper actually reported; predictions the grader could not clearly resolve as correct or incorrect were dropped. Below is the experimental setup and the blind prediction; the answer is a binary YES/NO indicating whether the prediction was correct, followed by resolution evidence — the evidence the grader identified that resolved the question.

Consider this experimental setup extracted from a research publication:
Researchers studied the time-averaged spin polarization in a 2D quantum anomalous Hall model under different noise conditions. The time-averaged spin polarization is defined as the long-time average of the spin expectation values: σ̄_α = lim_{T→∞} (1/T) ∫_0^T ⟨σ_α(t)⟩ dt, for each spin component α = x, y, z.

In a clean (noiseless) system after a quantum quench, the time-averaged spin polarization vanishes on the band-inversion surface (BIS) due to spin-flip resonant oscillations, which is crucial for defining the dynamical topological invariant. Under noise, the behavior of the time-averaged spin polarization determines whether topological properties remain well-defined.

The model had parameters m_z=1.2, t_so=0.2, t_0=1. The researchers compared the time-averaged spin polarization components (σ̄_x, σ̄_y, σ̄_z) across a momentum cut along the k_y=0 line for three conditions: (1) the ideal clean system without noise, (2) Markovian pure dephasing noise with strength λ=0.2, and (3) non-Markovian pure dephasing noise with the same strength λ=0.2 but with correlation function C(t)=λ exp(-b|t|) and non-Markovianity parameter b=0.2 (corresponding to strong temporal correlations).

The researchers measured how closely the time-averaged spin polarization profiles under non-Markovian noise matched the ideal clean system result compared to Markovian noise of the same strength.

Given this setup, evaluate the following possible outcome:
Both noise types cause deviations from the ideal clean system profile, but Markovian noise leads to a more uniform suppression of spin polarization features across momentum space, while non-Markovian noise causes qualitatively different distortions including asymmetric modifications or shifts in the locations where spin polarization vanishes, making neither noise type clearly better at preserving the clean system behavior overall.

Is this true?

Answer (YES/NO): NO